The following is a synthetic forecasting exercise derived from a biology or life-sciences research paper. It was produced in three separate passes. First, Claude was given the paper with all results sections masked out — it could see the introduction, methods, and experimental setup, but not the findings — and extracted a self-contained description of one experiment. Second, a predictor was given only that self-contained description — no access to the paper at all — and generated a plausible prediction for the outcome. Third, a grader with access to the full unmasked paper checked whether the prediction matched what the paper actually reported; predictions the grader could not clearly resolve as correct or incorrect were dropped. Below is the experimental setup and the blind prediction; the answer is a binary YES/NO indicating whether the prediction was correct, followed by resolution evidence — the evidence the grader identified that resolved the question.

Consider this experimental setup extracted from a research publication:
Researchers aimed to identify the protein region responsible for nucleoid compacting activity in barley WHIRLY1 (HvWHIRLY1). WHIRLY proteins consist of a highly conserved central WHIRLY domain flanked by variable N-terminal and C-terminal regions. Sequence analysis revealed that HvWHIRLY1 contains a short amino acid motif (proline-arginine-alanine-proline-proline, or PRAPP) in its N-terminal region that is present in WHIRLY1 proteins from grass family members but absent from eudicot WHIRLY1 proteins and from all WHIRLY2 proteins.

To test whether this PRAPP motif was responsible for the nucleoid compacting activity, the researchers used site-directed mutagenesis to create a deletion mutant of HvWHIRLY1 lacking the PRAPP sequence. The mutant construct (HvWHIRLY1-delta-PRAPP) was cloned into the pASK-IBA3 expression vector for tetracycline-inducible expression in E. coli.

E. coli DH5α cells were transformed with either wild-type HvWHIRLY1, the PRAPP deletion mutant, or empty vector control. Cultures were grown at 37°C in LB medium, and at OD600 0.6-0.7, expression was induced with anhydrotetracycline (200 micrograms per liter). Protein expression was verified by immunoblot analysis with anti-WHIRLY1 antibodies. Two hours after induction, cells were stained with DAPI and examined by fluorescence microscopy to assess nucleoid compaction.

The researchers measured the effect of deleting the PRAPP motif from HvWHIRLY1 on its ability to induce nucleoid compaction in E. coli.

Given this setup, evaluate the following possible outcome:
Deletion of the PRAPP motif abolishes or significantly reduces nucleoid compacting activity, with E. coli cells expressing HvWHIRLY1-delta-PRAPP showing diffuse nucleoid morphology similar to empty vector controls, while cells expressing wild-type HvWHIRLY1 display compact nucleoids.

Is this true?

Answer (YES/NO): YES